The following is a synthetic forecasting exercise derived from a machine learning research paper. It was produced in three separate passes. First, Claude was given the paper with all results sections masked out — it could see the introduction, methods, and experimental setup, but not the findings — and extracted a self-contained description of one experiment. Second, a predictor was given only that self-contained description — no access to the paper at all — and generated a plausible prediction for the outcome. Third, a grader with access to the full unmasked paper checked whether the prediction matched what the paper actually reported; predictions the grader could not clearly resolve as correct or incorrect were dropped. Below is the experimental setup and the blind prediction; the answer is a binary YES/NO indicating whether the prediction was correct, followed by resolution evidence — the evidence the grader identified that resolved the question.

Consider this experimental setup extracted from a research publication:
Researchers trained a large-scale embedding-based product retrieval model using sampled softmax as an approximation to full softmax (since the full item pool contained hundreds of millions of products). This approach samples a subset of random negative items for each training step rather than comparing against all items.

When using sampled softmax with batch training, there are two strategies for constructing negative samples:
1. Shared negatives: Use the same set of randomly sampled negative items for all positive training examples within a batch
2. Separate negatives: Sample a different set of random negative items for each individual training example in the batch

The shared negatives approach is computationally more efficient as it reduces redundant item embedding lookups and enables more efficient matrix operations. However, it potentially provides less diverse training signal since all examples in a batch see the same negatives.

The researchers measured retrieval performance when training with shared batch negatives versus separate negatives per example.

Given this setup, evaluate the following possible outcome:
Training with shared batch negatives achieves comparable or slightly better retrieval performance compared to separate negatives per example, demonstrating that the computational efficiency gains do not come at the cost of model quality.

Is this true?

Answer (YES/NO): YES